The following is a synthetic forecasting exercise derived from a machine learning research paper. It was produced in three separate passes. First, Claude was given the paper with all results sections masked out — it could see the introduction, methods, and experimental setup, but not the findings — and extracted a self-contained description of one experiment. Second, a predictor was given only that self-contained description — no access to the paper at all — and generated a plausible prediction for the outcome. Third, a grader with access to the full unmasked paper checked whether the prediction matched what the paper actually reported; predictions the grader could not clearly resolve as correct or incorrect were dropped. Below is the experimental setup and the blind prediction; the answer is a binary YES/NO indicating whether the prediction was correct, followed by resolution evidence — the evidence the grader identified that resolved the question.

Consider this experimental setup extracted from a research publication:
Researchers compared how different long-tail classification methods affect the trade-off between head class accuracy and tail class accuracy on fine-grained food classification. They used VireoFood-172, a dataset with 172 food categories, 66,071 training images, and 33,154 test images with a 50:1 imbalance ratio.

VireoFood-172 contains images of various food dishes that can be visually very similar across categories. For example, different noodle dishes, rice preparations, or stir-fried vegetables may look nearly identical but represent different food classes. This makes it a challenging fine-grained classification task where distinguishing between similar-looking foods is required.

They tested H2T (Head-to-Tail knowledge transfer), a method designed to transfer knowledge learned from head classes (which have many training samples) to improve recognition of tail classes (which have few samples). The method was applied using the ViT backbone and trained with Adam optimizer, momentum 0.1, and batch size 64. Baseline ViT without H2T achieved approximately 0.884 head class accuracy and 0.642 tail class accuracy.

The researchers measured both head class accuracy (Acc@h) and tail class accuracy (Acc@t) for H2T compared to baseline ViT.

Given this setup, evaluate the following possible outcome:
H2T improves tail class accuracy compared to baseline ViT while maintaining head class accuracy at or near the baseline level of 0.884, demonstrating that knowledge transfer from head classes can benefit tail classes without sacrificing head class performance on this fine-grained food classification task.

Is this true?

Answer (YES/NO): NO